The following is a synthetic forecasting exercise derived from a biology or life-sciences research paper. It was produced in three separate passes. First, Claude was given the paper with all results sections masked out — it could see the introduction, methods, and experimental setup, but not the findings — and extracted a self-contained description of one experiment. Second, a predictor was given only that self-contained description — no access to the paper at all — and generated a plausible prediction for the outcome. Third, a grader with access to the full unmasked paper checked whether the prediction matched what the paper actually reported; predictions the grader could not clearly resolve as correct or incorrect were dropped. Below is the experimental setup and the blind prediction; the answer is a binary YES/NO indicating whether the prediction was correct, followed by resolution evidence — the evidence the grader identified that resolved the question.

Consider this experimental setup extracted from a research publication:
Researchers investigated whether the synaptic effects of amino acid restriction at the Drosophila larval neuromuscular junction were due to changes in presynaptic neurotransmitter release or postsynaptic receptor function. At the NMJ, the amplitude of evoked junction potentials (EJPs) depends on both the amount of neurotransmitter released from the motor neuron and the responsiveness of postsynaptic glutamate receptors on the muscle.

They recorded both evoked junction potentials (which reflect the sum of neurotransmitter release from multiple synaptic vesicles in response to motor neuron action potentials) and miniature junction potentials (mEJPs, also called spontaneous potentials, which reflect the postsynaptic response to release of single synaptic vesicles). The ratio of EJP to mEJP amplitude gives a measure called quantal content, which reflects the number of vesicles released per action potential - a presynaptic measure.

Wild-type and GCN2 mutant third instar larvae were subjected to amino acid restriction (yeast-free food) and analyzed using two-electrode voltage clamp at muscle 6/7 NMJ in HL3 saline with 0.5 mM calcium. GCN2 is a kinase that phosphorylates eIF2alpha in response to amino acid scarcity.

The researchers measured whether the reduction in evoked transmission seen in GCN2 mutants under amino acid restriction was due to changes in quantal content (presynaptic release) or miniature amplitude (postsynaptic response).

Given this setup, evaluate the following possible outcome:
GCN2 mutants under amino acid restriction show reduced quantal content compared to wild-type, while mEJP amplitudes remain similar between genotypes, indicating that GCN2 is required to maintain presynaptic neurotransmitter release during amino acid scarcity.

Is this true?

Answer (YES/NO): YES